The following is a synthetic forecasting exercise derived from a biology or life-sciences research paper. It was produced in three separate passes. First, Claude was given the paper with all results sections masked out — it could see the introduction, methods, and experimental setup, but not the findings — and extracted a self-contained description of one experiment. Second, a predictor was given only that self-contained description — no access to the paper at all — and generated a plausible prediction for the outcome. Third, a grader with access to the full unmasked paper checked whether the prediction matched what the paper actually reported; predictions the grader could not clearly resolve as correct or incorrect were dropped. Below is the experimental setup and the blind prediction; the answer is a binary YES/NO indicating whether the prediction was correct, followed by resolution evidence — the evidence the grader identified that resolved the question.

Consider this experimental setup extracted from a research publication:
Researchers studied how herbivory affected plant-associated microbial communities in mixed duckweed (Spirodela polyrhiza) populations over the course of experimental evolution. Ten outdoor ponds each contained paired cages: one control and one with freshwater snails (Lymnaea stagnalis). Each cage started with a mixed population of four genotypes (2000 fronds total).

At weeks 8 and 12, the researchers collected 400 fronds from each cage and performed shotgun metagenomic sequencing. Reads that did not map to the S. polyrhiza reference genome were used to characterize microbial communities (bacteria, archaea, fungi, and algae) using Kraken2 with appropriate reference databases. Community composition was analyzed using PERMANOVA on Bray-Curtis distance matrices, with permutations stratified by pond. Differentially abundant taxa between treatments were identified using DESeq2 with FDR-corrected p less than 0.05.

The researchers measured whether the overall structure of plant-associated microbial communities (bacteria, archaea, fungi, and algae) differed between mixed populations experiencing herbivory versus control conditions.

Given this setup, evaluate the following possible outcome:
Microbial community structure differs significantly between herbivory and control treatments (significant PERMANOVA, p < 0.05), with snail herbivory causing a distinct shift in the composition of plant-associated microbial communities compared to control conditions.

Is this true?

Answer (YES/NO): YES